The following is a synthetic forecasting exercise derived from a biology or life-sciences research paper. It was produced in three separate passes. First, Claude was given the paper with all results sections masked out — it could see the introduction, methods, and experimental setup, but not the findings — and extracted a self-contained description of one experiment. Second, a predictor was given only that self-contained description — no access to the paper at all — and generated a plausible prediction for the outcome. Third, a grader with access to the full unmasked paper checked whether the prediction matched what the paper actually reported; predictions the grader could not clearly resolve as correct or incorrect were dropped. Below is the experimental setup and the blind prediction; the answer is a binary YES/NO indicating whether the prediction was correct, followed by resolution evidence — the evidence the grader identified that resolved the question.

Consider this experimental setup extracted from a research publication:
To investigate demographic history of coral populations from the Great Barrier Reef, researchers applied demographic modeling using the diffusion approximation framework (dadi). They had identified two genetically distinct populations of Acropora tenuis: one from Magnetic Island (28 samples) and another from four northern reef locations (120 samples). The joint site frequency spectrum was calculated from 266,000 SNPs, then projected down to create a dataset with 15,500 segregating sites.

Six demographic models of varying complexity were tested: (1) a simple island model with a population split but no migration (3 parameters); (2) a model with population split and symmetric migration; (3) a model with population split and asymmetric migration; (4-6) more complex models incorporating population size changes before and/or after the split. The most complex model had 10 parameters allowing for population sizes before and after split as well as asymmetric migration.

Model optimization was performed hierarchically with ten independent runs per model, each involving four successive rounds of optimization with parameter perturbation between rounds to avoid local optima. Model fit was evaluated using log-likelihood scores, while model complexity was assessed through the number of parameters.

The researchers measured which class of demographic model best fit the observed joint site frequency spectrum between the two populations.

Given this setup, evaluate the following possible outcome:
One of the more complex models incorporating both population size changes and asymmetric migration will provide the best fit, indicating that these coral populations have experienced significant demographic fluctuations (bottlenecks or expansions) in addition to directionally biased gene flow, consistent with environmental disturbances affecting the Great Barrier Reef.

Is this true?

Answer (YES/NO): YES